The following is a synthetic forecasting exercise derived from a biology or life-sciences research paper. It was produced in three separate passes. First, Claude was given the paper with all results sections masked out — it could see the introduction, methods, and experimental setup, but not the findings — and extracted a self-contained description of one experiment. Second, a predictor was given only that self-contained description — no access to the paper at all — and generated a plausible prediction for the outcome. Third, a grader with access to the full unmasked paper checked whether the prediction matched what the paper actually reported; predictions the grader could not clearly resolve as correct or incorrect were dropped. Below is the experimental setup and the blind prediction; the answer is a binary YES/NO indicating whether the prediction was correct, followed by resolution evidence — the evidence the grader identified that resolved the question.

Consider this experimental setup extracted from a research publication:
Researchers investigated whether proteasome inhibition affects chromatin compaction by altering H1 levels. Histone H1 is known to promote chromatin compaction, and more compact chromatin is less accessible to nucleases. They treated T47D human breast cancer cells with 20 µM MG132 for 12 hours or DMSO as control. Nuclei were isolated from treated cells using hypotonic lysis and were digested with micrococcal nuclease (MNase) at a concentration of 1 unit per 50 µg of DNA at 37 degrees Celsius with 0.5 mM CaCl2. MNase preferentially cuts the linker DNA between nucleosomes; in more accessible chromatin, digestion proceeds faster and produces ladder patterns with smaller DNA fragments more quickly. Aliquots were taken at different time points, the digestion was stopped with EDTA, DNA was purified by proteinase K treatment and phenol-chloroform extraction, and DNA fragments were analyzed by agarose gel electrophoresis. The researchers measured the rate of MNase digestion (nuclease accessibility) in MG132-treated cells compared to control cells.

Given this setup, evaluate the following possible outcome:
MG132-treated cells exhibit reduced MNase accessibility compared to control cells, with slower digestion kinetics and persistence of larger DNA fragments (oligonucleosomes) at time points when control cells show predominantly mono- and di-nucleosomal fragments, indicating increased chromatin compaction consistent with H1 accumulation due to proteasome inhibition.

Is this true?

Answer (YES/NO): NO